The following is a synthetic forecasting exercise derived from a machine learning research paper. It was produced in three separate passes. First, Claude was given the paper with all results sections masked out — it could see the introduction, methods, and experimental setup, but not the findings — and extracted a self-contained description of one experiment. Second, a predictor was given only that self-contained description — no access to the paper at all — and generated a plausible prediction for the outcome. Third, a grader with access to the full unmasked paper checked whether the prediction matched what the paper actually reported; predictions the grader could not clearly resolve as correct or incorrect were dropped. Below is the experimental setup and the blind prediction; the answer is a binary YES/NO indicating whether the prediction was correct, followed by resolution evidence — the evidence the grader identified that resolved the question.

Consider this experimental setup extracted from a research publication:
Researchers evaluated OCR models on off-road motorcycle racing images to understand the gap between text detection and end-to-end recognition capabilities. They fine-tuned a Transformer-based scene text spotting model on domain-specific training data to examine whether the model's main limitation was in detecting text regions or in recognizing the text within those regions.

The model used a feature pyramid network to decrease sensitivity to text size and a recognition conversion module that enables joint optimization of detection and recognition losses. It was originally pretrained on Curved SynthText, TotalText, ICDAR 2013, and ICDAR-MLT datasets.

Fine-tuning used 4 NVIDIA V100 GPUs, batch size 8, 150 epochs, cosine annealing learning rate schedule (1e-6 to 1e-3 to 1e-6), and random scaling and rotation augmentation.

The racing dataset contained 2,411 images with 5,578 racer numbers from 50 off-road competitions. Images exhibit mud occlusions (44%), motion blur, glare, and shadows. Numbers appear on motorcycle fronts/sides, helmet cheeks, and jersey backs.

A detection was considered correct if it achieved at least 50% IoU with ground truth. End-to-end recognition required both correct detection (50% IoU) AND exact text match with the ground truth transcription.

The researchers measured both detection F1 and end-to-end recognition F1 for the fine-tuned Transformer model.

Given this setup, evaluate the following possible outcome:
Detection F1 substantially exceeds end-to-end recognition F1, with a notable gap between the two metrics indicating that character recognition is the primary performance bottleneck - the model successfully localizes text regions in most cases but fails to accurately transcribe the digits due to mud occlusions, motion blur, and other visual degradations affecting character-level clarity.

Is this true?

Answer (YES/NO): YES